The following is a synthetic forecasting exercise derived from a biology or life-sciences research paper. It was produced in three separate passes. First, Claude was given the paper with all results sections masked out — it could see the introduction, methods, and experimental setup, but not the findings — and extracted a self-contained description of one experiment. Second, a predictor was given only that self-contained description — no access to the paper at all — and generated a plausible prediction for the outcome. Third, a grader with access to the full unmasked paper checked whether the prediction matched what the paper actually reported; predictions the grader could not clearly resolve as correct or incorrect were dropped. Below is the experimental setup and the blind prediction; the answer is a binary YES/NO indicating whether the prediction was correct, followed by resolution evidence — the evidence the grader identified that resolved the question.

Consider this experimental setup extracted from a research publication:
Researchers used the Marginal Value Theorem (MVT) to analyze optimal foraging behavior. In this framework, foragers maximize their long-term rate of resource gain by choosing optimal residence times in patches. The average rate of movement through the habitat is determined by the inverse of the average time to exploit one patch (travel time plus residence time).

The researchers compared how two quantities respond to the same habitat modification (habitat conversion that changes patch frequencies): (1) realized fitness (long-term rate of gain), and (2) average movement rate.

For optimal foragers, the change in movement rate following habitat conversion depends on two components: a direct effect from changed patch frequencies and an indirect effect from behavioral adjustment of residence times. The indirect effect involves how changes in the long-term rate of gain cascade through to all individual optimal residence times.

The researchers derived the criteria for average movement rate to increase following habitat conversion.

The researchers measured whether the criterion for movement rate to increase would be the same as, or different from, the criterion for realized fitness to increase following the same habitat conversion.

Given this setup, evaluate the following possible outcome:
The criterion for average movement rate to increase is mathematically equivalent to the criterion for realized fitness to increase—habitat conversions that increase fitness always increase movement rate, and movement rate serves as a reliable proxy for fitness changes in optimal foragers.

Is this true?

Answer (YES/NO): NO